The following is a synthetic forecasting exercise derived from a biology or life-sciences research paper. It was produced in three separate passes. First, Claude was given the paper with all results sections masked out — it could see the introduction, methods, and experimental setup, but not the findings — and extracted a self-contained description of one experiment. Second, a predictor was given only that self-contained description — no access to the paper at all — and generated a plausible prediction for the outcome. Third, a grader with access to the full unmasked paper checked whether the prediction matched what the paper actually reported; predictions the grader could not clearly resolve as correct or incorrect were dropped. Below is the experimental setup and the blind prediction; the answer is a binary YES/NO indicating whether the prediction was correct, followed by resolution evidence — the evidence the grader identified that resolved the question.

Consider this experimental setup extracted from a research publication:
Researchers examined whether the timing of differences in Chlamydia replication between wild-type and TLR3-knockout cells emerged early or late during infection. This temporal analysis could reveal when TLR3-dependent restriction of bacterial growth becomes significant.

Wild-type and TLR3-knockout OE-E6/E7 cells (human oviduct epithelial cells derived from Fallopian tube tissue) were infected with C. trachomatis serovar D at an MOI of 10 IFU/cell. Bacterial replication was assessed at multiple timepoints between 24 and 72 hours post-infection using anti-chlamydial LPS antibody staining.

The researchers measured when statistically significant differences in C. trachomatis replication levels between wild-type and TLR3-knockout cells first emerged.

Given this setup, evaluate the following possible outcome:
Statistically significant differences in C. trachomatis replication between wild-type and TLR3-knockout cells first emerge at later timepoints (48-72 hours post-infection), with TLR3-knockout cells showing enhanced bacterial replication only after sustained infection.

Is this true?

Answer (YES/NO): NO